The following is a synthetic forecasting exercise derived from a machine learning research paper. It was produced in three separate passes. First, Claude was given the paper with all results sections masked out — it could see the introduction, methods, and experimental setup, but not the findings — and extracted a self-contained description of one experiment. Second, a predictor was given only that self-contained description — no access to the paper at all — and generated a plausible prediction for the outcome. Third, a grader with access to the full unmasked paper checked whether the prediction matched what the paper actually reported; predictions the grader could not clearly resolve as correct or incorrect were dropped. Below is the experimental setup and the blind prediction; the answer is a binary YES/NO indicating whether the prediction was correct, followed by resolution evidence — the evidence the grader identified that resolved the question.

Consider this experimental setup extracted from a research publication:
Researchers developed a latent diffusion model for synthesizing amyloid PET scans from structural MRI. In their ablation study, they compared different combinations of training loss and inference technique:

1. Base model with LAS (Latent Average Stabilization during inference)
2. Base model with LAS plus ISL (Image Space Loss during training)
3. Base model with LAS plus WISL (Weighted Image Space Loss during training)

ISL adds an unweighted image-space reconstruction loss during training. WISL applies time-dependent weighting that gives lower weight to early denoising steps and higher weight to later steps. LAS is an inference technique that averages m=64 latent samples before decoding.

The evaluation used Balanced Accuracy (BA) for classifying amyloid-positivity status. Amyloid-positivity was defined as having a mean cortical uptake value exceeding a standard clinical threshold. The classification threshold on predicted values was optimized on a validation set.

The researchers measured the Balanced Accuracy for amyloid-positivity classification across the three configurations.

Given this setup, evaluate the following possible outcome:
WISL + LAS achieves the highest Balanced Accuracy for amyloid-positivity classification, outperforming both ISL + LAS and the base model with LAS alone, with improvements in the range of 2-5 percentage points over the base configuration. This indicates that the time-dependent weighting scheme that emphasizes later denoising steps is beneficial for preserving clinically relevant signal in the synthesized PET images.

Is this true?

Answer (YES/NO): NO